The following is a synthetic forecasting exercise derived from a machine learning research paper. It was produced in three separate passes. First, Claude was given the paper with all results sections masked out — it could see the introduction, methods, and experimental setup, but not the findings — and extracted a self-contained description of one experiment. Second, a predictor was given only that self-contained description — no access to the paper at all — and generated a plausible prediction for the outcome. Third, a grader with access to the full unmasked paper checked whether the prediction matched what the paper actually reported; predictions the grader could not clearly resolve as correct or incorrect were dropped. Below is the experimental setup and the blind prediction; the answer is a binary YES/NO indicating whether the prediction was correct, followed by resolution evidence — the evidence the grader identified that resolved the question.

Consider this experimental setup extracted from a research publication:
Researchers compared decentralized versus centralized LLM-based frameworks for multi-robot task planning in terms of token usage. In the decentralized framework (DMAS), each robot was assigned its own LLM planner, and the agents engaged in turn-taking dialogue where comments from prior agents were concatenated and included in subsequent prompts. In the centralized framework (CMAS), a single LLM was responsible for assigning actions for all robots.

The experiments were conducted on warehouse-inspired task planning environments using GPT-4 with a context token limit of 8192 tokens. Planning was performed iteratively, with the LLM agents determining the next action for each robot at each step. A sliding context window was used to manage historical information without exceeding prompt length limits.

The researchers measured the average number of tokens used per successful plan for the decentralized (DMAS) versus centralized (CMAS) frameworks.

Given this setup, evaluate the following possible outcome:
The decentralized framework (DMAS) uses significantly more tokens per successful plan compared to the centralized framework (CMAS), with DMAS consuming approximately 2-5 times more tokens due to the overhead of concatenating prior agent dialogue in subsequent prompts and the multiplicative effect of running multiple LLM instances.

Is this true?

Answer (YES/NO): NO